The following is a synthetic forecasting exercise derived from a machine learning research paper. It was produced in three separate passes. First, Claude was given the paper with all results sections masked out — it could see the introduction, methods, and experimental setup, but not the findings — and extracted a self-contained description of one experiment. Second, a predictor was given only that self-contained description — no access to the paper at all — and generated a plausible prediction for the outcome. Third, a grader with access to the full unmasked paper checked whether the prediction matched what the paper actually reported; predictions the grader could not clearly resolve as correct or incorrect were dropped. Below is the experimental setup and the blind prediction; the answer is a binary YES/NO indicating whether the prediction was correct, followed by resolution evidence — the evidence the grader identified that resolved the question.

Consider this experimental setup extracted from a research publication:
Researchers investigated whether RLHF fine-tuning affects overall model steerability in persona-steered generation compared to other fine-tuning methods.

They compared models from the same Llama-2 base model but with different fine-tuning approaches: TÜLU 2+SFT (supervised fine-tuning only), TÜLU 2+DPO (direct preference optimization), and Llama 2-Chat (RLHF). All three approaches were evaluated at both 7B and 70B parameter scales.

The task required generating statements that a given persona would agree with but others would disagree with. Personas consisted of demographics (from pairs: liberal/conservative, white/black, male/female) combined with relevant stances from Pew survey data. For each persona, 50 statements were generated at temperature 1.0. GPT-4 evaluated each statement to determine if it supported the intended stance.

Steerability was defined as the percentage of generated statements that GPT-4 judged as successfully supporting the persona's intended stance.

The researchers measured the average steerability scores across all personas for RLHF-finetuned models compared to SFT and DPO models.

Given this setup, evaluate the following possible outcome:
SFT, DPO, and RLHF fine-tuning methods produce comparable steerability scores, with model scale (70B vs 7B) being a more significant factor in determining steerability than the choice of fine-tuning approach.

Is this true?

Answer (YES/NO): NO